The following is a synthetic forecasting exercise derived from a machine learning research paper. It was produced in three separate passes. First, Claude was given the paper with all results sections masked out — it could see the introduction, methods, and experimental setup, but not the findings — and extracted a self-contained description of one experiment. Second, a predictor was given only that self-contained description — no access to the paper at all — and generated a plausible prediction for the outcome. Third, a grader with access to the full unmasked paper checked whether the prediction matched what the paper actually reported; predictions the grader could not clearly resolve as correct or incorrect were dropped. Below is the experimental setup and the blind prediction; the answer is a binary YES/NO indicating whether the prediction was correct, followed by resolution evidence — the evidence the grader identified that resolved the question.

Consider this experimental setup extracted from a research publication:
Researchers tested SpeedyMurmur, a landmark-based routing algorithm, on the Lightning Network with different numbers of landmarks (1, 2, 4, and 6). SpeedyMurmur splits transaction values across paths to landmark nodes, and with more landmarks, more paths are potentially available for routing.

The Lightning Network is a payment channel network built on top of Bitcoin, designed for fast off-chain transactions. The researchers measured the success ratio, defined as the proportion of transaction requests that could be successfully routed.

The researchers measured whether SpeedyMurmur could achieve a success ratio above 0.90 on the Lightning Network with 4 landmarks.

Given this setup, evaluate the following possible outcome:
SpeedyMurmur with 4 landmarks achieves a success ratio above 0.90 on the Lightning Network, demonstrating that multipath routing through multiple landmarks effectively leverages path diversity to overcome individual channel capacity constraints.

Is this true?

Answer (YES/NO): NO